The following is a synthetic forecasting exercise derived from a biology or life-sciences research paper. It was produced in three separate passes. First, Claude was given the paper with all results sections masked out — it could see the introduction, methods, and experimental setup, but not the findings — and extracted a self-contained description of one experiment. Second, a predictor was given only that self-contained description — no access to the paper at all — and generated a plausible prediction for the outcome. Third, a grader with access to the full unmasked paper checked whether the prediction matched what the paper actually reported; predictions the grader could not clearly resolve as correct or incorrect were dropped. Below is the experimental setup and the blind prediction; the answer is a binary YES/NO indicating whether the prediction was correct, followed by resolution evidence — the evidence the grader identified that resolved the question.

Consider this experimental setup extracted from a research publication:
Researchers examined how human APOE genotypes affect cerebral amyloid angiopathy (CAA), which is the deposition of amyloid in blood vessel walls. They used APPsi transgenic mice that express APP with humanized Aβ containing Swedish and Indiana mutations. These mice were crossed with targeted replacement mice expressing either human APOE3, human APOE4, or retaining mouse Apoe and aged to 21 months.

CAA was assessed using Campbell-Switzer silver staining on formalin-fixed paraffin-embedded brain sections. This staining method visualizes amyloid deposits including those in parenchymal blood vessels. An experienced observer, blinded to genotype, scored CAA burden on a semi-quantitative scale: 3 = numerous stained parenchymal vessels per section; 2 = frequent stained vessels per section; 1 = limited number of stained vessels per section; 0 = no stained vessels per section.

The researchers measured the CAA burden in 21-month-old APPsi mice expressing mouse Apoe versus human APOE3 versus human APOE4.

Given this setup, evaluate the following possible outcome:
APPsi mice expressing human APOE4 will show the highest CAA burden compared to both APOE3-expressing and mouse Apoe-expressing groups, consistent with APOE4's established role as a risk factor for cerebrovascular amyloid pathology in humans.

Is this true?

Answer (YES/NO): NO